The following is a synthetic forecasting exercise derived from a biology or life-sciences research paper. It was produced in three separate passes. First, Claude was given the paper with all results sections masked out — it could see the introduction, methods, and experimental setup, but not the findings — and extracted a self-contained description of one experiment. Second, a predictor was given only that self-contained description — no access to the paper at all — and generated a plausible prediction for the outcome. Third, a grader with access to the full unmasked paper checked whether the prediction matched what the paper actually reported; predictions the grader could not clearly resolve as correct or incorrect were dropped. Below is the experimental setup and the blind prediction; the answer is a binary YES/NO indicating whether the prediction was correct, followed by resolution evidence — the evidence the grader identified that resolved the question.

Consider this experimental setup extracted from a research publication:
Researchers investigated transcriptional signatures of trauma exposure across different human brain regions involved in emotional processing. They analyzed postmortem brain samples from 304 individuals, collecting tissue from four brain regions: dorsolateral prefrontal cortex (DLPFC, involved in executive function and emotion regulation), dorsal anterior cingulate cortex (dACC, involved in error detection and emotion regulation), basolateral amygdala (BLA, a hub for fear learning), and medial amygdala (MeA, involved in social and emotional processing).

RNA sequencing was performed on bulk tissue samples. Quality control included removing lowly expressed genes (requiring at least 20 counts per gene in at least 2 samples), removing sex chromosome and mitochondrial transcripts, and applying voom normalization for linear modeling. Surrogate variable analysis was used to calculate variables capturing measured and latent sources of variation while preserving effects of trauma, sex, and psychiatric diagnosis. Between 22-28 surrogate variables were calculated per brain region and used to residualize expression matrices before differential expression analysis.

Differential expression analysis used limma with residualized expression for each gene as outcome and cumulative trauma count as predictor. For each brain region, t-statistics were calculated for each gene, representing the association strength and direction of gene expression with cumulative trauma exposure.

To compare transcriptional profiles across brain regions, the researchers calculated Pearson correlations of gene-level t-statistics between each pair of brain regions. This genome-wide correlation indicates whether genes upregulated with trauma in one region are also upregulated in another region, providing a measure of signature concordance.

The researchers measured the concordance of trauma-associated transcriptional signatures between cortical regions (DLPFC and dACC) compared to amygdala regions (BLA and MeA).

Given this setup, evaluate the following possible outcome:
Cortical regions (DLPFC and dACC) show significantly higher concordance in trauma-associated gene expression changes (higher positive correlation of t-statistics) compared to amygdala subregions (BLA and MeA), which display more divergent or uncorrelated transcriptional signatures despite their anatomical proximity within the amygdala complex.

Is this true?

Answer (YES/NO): YES